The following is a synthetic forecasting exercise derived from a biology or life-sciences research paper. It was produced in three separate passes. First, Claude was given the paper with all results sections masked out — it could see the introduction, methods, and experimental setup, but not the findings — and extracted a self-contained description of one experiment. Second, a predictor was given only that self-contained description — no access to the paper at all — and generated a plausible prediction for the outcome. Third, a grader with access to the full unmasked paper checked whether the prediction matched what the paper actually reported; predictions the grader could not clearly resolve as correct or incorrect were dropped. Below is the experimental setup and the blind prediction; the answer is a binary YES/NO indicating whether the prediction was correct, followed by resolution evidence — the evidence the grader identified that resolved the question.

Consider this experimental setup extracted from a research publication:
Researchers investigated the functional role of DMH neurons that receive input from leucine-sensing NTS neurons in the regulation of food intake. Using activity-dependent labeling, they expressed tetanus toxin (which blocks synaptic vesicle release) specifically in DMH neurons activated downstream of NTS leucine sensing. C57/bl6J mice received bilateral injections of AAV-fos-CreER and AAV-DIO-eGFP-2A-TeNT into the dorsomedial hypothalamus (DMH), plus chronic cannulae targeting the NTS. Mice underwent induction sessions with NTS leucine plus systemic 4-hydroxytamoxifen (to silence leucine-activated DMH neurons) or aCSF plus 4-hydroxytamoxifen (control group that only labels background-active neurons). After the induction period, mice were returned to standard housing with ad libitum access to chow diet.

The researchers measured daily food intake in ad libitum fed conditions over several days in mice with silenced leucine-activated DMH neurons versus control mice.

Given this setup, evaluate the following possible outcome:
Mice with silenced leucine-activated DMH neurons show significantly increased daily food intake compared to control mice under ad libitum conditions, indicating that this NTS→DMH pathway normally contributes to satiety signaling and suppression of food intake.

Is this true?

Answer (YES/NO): YES